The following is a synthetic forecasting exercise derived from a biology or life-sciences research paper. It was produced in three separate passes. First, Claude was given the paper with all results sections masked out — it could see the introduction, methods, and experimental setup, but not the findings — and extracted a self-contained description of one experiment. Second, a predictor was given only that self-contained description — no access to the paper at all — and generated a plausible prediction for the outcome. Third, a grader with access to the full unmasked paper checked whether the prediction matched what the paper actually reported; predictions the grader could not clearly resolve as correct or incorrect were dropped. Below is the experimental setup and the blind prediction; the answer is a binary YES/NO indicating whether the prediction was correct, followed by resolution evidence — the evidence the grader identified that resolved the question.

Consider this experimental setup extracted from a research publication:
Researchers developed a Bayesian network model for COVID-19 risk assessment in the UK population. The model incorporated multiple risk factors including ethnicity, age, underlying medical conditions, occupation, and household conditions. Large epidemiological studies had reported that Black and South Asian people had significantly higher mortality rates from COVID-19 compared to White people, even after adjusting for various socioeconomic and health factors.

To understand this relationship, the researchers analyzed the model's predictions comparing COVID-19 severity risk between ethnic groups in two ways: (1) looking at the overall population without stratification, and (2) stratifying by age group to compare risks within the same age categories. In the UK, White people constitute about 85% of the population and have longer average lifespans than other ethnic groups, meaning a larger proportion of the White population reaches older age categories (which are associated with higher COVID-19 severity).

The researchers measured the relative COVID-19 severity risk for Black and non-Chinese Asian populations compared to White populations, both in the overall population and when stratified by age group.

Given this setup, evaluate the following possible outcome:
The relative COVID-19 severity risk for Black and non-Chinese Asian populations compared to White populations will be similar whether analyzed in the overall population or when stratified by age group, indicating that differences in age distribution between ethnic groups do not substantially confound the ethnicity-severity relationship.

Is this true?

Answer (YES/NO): NO